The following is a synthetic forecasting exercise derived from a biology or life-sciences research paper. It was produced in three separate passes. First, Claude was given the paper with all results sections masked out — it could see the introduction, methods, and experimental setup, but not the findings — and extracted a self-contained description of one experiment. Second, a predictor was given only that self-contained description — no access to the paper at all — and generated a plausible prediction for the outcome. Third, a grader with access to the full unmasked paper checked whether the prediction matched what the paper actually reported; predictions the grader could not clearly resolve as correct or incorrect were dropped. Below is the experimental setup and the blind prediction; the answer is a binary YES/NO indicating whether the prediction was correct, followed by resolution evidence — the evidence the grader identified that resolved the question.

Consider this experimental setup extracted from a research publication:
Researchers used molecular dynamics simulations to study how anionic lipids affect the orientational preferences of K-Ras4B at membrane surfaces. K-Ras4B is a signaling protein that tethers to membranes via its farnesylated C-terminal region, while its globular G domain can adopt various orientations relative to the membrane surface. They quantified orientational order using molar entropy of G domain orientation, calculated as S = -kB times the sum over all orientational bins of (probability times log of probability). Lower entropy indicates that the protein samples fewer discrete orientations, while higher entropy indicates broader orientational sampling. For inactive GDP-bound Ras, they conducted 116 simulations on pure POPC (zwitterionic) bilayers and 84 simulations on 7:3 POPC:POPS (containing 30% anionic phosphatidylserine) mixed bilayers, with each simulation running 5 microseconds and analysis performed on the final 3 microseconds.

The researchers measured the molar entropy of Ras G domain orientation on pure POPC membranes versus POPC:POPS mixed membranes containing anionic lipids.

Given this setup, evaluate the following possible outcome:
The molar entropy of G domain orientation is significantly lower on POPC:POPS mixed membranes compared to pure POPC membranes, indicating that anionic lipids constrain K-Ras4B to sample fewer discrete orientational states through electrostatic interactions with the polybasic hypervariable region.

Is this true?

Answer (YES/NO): YES